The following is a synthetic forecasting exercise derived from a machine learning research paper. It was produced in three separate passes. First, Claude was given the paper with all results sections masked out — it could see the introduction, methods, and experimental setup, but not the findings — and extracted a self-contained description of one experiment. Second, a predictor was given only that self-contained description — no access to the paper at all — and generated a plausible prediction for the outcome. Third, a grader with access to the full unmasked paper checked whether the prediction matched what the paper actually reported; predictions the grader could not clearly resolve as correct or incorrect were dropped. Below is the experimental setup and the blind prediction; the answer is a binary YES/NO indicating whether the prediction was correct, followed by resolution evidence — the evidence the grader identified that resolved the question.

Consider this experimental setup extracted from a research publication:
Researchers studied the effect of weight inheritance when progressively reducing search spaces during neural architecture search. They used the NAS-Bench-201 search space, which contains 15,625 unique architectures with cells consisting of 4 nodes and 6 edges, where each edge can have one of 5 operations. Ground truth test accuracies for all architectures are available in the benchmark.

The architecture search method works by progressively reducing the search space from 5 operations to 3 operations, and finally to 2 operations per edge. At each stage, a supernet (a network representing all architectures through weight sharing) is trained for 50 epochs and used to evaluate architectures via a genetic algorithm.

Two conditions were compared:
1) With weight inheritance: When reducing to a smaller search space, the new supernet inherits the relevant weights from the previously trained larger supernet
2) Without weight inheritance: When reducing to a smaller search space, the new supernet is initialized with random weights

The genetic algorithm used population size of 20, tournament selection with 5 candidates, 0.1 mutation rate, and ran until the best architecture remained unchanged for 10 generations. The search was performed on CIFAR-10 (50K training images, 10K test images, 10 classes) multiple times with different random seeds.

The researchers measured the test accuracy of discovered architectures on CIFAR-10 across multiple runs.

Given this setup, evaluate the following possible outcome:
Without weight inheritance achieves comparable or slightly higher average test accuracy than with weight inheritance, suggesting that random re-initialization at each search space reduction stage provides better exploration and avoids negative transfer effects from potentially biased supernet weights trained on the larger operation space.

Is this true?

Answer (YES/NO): NO